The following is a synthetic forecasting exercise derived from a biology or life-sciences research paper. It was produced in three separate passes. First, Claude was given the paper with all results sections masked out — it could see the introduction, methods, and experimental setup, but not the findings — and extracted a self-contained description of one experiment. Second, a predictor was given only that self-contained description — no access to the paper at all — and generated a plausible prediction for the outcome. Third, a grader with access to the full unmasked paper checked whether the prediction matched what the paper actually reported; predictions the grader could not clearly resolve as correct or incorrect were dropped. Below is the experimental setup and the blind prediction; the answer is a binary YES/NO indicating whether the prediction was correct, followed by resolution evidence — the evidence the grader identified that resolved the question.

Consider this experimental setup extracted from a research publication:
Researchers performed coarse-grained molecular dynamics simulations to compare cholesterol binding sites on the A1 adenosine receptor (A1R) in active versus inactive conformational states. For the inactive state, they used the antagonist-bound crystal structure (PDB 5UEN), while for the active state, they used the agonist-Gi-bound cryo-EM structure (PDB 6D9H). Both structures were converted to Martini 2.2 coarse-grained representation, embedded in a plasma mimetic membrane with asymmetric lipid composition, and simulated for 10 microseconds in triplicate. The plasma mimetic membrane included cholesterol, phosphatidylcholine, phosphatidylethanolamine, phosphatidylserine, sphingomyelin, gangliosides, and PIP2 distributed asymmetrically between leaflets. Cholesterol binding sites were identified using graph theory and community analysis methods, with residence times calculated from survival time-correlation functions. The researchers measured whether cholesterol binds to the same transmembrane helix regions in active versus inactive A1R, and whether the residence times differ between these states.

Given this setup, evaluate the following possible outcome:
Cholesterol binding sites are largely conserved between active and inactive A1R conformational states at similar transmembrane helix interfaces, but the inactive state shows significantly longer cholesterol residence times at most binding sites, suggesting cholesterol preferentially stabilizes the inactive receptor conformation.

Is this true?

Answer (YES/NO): NO